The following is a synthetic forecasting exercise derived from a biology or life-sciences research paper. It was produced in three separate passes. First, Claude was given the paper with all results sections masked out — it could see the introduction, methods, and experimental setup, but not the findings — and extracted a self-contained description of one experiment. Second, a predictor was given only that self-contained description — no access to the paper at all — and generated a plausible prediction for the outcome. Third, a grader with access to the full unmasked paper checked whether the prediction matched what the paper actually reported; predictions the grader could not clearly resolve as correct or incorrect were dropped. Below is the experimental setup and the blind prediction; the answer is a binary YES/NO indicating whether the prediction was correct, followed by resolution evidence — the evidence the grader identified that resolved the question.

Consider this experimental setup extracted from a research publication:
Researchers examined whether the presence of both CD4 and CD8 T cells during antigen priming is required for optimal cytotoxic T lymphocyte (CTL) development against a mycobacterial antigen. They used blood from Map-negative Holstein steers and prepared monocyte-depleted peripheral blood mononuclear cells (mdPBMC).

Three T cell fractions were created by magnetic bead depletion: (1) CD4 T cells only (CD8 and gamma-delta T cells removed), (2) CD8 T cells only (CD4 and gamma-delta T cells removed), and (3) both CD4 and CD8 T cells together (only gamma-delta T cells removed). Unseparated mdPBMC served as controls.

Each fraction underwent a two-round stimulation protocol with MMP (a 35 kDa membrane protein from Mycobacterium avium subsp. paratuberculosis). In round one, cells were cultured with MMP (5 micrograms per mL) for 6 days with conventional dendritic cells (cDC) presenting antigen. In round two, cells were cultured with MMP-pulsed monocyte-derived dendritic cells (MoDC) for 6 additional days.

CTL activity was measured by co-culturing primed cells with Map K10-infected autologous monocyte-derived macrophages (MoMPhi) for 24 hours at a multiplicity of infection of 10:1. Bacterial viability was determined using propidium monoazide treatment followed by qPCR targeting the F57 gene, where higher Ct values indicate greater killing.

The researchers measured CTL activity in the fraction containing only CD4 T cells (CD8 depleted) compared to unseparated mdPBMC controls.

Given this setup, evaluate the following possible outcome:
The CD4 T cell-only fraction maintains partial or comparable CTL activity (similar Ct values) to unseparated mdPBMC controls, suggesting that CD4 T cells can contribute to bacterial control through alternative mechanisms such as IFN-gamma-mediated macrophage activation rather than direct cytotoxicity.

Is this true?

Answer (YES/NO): NO